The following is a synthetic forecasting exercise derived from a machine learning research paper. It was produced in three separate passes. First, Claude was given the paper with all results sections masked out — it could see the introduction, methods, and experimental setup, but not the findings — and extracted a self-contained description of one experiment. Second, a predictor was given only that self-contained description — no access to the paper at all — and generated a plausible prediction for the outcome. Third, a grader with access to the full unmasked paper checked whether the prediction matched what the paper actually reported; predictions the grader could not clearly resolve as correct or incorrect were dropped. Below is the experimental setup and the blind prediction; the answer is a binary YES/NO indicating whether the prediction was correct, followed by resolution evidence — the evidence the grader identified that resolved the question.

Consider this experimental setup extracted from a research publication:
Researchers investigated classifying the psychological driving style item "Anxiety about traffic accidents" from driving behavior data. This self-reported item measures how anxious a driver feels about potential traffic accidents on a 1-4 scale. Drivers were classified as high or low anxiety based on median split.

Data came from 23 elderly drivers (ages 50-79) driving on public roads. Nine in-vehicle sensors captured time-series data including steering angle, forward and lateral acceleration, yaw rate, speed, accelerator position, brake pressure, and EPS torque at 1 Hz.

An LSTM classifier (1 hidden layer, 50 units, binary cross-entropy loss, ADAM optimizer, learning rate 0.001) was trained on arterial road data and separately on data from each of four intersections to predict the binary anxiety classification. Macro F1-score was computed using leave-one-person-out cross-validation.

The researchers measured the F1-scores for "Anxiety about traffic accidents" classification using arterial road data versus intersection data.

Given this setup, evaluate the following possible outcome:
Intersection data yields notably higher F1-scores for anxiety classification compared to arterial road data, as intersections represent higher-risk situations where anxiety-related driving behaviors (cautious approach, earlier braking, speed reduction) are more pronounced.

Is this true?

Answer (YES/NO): NO